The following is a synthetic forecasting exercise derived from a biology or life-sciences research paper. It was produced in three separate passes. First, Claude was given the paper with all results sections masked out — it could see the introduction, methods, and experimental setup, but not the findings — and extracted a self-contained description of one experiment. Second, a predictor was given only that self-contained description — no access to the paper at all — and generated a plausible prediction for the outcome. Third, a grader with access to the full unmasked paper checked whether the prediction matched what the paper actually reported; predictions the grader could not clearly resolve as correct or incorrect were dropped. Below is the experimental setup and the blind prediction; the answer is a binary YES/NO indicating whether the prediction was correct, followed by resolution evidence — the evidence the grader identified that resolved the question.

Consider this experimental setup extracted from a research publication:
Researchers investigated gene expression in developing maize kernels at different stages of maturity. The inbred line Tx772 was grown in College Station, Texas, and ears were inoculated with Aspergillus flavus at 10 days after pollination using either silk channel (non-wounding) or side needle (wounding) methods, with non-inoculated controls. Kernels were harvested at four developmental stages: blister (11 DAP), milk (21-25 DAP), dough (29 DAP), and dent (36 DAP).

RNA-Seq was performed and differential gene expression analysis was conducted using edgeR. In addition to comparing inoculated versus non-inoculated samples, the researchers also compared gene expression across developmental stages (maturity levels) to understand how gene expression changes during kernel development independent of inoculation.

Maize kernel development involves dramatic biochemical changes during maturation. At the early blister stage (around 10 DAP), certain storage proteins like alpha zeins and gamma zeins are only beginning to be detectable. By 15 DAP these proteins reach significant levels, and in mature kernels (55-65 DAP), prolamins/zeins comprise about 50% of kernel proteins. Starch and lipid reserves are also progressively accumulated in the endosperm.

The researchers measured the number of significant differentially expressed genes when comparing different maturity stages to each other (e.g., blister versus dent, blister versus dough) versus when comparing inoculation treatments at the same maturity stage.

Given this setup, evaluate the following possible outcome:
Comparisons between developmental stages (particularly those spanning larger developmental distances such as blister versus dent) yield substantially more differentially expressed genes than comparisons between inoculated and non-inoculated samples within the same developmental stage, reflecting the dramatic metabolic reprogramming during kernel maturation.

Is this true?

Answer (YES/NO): YES